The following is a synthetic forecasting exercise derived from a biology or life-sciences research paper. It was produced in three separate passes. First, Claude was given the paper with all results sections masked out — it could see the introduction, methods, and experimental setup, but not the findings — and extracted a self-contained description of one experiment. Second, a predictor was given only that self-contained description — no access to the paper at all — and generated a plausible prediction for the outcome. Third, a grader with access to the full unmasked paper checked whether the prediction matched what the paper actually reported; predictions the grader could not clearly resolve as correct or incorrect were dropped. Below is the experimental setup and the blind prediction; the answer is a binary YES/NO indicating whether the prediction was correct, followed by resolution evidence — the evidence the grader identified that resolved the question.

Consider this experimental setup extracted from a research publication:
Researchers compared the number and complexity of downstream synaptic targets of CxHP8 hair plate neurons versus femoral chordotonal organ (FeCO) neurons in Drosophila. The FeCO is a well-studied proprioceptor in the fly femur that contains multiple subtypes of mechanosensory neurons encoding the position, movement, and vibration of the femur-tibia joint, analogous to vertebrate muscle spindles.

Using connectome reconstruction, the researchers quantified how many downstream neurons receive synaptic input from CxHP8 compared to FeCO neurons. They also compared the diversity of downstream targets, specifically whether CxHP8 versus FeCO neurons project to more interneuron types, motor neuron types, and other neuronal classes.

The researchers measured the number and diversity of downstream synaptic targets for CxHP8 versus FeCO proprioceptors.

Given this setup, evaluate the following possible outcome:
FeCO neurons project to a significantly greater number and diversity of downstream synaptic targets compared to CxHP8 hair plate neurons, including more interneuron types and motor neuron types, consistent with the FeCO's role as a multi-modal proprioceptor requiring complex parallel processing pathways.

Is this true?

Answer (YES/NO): NO